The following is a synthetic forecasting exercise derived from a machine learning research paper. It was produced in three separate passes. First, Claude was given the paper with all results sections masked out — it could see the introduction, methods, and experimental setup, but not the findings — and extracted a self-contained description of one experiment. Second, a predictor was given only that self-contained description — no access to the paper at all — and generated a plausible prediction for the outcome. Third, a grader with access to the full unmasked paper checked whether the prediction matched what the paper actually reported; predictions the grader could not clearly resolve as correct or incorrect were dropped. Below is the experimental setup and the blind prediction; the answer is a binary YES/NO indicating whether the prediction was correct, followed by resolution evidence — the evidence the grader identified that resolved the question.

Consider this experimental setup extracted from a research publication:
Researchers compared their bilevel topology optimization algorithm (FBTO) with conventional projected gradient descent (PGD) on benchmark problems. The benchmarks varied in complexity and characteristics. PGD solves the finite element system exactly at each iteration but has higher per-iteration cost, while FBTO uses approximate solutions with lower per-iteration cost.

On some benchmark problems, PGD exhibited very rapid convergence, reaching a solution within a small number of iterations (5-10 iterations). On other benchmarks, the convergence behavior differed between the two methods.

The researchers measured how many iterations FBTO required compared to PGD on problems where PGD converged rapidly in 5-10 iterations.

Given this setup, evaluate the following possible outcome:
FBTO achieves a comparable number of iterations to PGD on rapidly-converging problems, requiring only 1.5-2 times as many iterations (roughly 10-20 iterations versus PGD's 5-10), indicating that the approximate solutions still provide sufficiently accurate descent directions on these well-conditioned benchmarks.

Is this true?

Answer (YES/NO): NO